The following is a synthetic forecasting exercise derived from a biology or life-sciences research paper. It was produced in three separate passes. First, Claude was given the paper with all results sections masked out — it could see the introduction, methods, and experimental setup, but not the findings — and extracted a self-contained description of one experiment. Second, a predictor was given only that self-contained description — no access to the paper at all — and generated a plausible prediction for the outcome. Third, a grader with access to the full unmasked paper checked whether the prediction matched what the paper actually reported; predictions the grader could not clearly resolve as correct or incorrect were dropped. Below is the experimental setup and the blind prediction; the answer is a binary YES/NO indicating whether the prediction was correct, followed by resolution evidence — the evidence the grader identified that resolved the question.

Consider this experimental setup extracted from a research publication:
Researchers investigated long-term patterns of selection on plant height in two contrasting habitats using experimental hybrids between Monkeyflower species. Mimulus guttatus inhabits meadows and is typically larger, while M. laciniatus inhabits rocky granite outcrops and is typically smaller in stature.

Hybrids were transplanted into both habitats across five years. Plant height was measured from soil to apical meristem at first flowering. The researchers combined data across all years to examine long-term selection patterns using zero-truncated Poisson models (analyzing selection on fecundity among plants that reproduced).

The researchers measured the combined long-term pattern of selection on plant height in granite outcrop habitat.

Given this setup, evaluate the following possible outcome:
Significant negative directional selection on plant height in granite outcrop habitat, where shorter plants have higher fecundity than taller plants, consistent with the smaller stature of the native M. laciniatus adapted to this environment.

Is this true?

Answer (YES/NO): NO